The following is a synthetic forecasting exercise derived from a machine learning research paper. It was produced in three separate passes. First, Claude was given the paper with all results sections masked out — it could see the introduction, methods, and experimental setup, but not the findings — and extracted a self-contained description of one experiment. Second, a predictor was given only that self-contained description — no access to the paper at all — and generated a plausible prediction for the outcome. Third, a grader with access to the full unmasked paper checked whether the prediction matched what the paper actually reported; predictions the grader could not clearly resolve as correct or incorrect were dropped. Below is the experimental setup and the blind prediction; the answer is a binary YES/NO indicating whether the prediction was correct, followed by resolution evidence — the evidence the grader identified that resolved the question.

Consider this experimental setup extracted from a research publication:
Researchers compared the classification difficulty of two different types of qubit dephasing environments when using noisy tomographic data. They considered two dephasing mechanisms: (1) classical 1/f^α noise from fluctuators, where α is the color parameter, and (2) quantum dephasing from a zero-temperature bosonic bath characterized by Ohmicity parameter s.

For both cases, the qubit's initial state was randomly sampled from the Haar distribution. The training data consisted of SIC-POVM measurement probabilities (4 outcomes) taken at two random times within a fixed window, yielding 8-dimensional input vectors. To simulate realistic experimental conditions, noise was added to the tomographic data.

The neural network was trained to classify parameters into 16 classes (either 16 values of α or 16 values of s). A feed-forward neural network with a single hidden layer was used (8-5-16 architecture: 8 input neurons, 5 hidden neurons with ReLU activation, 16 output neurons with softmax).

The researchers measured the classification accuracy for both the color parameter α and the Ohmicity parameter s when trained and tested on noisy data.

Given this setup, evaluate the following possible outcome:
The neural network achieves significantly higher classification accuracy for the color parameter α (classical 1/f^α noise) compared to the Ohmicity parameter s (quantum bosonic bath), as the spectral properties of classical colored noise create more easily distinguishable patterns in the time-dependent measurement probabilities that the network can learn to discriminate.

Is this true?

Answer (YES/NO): YES